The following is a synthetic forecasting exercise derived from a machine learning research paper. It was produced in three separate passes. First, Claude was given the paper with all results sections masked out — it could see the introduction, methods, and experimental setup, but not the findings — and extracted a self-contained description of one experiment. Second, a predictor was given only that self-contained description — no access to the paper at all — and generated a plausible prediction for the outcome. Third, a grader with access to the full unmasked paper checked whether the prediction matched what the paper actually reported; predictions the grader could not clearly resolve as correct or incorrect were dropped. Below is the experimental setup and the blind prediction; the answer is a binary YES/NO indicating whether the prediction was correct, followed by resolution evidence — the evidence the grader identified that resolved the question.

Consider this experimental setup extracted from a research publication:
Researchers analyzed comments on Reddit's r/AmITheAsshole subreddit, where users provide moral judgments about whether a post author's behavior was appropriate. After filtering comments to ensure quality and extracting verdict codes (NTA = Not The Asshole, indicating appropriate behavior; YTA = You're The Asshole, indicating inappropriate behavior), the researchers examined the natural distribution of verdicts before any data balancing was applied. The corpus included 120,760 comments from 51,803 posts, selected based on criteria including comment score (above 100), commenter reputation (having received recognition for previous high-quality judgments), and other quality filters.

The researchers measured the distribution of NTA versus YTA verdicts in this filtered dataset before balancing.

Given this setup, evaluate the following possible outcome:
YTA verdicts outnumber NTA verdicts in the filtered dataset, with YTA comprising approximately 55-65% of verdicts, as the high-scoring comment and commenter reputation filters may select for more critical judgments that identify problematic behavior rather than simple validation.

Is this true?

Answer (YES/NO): NO